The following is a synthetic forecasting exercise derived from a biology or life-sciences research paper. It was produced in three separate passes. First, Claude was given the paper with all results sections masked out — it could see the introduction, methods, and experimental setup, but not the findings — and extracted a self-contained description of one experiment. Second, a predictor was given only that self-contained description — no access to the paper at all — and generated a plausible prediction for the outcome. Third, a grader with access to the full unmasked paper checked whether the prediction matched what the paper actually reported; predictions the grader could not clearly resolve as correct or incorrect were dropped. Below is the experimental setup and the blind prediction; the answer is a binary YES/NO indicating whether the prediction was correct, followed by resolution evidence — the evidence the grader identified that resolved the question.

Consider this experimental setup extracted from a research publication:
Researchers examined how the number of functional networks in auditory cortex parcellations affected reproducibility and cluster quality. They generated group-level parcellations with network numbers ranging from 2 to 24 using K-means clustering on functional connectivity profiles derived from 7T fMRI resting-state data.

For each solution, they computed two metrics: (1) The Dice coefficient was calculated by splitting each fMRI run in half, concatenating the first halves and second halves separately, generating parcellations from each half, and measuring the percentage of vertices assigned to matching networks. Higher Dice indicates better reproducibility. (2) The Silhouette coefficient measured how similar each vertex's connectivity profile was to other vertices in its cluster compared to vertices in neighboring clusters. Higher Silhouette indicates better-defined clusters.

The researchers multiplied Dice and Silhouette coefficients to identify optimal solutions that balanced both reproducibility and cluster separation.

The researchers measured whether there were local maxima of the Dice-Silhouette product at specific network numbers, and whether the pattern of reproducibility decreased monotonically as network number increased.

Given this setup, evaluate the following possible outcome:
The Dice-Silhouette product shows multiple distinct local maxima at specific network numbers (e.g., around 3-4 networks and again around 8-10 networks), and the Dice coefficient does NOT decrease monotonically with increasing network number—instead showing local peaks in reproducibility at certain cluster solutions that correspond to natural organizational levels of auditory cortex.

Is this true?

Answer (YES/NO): NO